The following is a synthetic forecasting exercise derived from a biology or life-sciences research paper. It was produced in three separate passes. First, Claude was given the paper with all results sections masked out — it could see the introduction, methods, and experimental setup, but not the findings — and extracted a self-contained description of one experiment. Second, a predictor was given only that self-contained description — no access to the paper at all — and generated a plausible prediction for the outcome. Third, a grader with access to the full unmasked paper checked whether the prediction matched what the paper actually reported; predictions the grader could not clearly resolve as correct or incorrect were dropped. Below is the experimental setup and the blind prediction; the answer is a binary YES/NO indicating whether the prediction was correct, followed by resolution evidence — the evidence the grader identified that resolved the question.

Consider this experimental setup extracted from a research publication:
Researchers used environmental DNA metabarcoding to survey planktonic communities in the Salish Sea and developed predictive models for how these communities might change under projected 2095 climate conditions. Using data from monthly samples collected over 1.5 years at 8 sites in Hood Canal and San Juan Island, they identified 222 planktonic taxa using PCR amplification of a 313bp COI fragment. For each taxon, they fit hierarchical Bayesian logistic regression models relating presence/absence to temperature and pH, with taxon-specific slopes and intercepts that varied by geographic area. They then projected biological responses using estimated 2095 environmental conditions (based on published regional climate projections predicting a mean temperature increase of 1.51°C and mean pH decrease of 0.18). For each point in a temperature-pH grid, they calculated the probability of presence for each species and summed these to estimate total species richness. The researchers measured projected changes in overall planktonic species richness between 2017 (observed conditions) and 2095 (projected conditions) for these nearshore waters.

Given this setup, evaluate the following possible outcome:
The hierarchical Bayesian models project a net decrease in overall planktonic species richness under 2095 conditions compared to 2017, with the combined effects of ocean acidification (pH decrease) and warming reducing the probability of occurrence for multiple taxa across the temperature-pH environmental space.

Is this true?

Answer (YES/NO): NO